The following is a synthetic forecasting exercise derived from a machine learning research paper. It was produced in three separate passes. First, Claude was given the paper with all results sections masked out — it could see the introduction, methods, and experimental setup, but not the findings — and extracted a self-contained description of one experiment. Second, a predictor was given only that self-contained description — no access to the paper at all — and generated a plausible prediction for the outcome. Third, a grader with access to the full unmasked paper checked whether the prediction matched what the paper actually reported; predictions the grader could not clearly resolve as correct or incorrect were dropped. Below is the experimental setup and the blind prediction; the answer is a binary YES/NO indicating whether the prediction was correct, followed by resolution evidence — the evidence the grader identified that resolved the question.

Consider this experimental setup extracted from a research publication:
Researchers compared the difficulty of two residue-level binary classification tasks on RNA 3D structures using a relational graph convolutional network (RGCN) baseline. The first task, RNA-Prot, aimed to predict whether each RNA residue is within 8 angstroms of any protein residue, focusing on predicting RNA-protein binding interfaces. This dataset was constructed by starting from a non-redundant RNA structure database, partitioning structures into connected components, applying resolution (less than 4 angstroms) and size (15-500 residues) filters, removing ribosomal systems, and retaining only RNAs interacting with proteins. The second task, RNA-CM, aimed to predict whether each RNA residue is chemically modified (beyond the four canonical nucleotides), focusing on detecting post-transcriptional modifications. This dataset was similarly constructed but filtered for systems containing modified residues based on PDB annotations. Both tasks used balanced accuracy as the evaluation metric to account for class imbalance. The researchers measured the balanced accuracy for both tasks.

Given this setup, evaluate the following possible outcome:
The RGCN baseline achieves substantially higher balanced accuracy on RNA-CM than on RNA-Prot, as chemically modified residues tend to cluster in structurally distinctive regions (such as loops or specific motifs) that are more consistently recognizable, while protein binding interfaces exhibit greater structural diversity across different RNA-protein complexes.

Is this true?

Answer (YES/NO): NO